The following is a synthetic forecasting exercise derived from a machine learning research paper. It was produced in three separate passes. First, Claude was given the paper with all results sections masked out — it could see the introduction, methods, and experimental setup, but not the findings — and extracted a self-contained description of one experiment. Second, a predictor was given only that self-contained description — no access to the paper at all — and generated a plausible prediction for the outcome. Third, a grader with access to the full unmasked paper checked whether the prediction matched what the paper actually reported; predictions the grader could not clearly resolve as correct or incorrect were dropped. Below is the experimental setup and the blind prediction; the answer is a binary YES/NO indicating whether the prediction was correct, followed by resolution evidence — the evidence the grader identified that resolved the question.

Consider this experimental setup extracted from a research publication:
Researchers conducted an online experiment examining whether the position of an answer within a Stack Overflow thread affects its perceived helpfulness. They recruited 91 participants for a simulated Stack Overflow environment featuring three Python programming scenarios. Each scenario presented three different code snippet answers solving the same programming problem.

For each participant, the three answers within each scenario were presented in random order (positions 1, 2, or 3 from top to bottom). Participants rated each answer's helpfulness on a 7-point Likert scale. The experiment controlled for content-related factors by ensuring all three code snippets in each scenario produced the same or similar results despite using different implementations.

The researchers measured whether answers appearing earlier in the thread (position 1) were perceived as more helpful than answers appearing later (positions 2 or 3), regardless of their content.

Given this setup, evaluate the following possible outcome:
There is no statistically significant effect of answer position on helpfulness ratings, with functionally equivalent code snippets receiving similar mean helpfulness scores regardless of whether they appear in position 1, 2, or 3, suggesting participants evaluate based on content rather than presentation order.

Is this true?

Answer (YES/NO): YES